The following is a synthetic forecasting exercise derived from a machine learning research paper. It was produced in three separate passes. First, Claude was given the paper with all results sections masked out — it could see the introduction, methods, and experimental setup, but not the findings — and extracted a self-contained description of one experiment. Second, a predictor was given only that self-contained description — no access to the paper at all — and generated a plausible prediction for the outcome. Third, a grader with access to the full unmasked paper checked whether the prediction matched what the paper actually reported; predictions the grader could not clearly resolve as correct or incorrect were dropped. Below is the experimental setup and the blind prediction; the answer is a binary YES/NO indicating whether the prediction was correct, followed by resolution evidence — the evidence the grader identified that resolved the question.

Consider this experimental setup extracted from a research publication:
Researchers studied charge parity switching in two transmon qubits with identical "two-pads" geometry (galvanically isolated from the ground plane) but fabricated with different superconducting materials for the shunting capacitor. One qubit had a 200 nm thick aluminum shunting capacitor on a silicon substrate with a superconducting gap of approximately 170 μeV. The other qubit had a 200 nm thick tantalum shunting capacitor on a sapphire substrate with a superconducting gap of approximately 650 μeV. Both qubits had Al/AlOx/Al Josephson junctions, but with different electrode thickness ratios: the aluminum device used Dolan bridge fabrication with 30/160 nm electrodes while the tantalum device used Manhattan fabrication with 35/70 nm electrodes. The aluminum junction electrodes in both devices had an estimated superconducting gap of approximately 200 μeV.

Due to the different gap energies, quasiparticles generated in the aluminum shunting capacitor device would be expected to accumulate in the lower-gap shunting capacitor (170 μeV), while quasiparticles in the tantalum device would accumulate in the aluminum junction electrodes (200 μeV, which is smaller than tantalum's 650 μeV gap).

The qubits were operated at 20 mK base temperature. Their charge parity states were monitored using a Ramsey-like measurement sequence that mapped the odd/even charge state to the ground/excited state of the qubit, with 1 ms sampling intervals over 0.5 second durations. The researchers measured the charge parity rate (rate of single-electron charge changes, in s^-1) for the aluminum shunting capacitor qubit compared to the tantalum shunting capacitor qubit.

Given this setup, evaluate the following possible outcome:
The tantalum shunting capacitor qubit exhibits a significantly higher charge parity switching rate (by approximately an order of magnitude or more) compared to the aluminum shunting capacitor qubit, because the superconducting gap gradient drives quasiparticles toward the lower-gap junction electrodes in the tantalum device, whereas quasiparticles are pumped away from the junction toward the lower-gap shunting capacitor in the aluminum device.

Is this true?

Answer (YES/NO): NO